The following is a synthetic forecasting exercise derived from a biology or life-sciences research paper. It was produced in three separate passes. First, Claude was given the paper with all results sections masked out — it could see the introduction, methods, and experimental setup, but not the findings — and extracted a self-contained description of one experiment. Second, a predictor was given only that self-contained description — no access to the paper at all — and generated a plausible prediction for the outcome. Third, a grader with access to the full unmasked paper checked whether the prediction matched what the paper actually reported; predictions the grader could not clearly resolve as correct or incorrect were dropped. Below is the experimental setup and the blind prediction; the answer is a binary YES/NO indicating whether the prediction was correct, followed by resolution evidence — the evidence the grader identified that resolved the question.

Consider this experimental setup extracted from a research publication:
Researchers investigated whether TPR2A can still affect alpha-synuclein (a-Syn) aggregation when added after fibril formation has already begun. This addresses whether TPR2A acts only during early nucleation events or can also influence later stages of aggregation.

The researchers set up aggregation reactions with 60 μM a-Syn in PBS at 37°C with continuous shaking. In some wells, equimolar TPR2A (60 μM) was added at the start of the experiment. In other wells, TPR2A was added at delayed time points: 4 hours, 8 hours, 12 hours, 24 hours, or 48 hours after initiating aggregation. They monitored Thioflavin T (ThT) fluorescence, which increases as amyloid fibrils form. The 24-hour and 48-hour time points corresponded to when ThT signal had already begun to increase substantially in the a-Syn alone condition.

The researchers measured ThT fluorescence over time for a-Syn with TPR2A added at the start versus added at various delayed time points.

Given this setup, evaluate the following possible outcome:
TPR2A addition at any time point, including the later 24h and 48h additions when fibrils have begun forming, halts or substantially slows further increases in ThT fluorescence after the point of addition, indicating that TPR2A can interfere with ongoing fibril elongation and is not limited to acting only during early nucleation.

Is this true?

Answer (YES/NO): NO